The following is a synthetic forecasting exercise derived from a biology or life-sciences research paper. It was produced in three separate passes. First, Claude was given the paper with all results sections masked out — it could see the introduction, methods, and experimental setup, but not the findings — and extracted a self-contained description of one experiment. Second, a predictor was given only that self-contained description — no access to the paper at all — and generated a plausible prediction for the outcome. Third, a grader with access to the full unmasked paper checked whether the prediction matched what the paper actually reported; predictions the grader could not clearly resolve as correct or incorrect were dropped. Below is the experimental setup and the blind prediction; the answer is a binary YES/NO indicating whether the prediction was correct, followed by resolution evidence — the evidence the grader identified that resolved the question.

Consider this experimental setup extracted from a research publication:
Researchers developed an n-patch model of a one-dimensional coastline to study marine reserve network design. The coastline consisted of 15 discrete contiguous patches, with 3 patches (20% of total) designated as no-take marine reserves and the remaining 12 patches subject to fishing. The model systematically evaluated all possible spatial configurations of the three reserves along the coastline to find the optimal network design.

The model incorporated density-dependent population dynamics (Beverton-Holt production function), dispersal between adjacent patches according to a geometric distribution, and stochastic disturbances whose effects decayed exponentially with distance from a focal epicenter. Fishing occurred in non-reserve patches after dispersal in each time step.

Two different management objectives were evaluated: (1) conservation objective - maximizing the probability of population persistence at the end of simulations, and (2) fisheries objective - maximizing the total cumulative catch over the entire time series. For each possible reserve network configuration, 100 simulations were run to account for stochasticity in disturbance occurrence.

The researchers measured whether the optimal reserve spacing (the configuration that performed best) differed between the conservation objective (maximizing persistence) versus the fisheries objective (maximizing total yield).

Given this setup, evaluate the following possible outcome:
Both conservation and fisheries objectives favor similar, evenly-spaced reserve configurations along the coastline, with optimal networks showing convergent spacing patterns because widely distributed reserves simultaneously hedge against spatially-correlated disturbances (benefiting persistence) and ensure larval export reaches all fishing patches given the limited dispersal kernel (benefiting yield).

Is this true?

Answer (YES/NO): NO